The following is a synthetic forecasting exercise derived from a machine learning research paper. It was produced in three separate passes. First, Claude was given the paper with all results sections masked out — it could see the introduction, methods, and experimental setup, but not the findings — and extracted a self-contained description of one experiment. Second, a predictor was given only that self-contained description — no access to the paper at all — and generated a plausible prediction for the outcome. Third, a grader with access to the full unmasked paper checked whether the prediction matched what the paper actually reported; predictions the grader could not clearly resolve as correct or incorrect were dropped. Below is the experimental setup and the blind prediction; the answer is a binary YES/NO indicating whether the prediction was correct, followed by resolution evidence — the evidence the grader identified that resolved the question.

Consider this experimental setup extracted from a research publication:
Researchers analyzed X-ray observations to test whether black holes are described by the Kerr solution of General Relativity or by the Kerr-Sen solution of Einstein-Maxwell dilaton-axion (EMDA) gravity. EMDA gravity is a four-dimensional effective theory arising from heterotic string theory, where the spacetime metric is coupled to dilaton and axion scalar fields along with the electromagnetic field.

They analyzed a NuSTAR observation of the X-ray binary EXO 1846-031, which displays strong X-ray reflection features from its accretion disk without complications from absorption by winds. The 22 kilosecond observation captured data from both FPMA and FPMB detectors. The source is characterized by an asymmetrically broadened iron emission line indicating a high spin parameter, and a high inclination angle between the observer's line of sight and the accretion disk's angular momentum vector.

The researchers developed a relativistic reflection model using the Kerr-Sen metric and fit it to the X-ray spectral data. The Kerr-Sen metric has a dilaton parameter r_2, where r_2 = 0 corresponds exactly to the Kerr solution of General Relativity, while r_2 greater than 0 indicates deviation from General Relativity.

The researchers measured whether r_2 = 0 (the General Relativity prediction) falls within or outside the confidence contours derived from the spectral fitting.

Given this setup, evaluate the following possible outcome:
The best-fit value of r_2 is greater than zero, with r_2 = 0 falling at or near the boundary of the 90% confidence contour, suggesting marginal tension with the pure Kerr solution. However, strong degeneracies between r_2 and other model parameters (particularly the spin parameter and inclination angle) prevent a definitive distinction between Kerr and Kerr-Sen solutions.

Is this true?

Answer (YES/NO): NO